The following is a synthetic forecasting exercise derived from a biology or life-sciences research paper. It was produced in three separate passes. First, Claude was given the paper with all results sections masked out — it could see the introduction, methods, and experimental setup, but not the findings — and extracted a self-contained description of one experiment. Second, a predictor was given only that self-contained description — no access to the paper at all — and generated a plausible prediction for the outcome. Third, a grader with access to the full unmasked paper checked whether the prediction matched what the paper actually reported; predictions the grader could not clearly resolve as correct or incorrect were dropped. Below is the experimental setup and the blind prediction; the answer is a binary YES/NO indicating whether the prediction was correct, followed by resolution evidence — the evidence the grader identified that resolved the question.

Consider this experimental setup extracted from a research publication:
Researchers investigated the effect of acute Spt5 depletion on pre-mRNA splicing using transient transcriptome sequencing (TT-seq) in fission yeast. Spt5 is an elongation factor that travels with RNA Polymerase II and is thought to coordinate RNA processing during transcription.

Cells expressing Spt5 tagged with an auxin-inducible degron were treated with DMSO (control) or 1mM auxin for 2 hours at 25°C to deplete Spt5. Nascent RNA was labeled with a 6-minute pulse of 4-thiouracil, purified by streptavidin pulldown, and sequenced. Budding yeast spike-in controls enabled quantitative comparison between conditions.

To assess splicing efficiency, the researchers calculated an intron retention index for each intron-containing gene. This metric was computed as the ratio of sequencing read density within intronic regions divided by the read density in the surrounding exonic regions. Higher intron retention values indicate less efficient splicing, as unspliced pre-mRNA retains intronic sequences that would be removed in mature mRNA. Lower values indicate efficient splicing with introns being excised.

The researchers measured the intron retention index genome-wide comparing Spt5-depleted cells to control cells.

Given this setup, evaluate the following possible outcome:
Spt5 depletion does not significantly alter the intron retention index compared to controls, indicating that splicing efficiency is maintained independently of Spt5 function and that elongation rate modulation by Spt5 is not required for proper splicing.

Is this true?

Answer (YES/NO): NO